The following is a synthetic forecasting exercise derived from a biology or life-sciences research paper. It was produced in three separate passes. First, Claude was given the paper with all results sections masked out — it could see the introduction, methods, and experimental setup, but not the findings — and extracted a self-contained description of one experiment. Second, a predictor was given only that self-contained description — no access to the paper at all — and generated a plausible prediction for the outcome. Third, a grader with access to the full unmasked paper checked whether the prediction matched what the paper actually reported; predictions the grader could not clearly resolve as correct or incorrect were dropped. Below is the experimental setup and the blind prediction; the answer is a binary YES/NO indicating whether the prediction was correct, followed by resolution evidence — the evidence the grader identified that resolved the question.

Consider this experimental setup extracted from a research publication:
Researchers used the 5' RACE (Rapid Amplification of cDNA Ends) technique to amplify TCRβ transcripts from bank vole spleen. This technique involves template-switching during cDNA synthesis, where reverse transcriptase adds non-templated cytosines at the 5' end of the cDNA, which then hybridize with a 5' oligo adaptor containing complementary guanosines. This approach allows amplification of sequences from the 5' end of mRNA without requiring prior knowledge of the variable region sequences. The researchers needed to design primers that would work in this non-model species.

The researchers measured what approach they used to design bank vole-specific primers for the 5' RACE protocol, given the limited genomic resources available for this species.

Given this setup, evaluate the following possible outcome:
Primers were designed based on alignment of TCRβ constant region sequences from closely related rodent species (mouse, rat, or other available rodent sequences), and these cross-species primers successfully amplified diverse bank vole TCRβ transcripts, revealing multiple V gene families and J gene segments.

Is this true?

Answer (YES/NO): NO